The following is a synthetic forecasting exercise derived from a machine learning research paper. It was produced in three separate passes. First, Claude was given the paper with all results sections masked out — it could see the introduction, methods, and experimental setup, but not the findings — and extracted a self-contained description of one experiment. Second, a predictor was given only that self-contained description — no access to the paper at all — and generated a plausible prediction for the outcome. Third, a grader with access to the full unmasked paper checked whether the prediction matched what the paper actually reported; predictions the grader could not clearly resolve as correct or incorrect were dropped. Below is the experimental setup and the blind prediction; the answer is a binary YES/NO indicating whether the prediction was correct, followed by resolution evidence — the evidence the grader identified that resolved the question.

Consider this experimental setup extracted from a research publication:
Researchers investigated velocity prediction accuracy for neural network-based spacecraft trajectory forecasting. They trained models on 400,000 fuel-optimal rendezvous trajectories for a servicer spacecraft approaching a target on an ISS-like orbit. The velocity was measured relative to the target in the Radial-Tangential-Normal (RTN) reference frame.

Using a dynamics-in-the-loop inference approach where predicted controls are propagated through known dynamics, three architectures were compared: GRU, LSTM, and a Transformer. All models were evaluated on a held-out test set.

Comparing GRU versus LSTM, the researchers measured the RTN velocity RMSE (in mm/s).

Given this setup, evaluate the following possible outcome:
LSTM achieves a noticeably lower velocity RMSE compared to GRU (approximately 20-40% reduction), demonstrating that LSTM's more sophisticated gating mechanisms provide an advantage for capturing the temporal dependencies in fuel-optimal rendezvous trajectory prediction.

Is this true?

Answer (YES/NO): NO